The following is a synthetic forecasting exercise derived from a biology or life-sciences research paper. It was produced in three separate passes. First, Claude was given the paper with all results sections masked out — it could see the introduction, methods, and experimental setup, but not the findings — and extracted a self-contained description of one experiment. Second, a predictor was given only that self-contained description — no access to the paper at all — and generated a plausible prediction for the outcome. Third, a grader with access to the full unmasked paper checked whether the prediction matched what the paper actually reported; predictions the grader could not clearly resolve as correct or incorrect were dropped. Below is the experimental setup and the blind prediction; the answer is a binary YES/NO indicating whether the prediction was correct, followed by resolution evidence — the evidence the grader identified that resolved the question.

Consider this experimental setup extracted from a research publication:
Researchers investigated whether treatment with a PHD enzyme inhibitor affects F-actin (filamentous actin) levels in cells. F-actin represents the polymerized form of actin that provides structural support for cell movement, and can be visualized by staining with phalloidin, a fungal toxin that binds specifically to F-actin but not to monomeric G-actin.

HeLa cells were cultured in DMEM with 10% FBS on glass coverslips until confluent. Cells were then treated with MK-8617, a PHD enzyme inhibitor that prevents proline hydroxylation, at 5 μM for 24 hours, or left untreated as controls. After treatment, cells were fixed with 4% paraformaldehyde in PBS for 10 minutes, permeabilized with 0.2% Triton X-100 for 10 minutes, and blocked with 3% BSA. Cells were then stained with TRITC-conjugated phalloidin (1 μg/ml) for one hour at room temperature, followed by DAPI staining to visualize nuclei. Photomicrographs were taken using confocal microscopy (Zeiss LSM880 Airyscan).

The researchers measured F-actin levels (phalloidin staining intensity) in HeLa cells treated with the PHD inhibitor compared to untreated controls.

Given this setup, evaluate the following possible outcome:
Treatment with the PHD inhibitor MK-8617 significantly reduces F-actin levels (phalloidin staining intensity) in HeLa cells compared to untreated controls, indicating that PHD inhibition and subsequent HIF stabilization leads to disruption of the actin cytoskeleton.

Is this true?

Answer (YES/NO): NO